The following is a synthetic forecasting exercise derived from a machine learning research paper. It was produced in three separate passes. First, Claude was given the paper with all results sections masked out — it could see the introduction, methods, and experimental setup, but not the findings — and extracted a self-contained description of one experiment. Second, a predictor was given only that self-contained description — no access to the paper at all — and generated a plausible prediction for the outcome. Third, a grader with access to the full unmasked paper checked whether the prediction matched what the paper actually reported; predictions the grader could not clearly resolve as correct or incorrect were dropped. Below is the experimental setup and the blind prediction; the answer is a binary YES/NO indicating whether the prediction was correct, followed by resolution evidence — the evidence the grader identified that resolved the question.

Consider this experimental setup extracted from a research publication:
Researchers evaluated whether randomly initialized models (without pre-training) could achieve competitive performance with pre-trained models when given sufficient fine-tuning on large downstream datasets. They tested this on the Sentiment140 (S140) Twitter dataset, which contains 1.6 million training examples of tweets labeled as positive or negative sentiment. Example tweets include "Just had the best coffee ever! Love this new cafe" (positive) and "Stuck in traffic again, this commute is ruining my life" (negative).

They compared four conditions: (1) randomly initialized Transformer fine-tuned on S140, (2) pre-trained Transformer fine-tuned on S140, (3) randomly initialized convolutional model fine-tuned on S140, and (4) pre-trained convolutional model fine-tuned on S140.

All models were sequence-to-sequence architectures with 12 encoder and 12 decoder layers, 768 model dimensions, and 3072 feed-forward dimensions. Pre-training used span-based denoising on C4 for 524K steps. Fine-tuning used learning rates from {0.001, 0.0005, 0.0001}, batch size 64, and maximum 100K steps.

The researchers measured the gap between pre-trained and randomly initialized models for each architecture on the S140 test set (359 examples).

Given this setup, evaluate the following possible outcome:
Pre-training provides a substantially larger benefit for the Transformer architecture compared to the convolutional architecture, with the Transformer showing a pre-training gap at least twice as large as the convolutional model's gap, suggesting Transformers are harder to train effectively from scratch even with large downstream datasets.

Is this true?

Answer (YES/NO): NO